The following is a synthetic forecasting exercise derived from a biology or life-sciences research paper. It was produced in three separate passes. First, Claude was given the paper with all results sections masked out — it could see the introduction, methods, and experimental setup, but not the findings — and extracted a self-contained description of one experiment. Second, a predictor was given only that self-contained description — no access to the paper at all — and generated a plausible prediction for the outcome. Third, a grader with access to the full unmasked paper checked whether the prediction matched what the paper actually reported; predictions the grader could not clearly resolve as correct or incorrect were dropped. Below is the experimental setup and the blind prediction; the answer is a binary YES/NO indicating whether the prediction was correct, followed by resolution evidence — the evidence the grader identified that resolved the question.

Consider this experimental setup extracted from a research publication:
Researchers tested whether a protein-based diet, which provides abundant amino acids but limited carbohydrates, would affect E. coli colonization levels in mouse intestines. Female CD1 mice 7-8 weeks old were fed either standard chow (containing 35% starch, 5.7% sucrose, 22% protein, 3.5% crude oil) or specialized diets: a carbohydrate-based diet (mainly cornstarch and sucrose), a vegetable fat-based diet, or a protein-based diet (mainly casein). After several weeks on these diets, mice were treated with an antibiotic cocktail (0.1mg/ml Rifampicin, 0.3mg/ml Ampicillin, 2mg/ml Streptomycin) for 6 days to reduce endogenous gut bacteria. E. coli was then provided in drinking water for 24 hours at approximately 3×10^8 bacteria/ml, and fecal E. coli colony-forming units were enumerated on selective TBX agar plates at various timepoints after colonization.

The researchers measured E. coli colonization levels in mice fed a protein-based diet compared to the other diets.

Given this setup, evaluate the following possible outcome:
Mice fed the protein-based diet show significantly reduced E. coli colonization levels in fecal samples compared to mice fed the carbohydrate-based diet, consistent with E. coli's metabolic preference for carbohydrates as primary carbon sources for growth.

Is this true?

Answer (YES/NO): NO